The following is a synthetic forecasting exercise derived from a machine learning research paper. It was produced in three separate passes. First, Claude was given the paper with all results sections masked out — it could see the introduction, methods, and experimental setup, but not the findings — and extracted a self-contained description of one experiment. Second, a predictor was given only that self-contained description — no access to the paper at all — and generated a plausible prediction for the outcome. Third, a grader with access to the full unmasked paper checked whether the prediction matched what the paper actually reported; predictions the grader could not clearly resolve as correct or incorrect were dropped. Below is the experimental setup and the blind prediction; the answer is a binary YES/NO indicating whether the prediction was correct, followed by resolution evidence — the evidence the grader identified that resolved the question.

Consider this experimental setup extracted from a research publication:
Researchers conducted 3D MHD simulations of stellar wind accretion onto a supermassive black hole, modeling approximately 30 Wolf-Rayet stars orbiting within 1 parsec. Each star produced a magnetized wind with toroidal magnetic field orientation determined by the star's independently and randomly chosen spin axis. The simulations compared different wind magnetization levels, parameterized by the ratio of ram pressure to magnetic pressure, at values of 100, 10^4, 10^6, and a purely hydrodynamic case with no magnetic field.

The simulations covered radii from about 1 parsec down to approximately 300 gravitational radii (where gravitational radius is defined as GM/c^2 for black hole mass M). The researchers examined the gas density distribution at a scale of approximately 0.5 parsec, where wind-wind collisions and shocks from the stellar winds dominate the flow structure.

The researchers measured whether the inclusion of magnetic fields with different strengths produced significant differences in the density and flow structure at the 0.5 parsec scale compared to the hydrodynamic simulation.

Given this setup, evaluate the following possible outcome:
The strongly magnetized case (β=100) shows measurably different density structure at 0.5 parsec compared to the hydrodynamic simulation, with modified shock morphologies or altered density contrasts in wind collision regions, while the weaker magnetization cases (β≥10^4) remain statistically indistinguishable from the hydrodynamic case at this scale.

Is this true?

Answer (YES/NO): NO